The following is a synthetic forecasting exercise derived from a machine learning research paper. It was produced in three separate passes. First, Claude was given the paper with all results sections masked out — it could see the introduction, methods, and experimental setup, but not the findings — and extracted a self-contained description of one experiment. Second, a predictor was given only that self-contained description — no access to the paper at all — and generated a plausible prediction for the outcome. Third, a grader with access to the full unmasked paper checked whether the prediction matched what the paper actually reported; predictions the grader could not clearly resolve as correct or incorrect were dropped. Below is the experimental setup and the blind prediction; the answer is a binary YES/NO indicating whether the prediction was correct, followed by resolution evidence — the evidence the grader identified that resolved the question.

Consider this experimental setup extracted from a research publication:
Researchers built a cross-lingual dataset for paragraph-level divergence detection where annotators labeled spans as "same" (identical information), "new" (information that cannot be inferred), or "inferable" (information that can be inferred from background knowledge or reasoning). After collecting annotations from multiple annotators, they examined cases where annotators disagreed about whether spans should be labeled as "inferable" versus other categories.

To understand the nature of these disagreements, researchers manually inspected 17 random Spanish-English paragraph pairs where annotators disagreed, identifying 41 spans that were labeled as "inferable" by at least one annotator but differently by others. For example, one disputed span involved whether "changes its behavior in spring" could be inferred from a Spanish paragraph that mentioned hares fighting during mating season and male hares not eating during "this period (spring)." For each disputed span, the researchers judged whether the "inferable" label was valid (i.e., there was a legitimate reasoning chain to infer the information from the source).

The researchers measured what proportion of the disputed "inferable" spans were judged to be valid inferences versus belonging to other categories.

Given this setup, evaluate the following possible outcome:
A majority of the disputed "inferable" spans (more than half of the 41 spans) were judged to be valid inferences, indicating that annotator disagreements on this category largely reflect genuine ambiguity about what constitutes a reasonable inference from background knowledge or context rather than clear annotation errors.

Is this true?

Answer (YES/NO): YES